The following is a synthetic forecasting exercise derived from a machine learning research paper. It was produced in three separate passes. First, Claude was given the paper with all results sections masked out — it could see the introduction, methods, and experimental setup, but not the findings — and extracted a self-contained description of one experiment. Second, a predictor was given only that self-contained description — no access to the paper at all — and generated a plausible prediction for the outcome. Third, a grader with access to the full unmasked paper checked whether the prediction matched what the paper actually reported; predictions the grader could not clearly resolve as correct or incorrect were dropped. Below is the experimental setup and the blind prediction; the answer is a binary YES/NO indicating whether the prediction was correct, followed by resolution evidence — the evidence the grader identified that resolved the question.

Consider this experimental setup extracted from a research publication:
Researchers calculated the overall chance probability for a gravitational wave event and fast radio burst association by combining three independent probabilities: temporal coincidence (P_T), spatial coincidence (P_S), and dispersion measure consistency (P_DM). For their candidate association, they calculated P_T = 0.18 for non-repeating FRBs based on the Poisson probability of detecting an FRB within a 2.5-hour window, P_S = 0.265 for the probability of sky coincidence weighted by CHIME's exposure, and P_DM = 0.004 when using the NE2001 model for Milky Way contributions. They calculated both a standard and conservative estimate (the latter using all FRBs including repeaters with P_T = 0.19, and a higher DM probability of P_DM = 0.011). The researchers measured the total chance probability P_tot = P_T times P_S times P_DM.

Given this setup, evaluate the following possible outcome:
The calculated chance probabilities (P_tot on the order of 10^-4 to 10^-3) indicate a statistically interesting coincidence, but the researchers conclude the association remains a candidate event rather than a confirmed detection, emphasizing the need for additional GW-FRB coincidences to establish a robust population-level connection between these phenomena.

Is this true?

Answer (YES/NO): NO